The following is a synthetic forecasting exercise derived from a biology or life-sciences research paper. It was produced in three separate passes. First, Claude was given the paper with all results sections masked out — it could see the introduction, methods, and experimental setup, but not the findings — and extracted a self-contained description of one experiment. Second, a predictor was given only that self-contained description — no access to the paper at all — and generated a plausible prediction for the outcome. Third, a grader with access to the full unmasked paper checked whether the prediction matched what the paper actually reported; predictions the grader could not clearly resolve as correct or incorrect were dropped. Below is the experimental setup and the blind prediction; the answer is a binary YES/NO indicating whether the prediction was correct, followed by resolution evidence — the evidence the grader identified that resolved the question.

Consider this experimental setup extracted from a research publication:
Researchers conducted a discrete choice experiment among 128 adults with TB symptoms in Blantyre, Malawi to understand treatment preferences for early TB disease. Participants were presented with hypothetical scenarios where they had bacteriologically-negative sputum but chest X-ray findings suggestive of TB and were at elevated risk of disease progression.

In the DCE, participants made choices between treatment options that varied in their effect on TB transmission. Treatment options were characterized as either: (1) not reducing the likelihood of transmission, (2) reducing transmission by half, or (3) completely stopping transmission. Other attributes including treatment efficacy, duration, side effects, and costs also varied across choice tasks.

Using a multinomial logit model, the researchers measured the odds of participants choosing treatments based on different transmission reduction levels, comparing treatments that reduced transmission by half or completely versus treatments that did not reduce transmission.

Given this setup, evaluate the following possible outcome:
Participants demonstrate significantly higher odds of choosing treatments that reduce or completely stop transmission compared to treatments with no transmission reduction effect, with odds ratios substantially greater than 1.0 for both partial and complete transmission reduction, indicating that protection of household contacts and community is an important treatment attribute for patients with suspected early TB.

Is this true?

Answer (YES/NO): YES